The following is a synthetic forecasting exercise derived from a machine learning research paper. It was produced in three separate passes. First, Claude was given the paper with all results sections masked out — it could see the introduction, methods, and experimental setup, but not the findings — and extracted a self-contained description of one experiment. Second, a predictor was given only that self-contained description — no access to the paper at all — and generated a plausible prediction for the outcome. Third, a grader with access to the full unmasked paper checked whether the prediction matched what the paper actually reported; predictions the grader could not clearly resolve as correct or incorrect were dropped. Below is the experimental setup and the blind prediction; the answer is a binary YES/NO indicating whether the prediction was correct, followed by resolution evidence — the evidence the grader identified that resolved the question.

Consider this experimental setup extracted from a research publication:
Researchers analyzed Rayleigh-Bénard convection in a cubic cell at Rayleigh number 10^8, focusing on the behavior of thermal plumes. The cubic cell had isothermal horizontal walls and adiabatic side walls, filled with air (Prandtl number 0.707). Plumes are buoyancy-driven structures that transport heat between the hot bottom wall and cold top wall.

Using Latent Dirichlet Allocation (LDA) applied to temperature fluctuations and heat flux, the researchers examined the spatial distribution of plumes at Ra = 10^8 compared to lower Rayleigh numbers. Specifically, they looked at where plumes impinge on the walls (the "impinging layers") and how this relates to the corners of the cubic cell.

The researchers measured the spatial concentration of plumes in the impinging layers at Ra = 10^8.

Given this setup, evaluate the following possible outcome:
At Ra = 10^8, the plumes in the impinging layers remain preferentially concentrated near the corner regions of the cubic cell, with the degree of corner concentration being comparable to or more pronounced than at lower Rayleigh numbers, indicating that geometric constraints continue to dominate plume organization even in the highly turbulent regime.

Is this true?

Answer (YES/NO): YES